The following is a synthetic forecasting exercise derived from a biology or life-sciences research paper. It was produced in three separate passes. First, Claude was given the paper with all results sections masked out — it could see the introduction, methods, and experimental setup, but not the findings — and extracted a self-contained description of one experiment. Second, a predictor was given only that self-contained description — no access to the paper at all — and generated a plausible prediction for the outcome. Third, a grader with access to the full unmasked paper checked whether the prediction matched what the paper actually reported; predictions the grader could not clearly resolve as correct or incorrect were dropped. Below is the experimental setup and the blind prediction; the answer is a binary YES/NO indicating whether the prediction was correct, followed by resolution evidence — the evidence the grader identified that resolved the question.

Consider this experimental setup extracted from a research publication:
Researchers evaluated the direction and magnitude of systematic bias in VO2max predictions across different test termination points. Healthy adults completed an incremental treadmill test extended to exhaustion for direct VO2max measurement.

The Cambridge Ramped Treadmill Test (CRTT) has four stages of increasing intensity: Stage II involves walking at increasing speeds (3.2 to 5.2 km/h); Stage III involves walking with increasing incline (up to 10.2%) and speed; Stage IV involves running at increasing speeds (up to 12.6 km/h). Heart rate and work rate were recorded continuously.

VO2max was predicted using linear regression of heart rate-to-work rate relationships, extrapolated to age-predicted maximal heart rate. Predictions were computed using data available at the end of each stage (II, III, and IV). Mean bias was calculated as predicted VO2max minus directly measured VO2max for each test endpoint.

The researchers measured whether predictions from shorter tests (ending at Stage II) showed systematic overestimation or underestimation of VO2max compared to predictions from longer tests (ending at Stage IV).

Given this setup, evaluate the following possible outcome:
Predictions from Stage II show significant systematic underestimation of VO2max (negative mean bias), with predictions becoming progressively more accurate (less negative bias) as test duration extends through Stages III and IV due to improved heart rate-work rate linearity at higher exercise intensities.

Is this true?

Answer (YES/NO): YES